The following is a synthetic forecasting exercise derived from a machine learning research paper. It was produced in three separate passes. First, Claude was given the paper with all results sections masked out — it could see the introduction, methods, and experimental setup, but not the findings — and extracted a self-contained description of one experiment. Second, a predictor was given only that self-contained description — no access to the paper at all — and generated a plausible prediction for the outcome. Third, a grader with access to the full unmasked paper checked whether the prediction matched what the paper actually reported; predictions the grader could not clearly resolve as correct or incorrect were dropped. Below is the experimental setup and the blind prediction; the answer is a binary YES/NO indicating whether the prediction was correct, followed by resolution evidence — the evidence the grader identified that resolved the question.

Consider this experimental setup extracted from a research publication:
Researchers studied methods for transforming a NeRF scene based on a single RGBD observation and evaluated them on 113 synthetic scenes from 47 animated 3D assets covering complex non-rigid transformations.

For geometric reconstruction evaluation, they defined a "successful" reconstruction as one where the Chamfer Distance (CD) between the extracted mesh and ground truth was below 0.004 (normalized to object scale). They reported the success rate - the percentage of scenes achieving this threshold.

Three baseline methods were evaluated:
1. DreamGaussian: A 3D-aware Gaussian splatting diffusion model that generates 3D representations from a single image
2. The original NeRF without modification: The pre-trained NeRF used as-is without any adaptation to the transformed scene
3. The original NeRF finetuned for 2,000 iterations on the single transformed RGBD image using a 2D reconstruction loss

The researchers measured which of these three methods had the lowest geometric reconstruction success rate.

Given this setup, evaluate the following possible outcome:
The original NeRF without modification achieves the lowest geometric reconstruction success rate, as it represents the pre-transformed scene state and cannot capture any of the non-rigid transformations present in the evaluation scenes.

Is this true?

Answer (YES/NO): NO